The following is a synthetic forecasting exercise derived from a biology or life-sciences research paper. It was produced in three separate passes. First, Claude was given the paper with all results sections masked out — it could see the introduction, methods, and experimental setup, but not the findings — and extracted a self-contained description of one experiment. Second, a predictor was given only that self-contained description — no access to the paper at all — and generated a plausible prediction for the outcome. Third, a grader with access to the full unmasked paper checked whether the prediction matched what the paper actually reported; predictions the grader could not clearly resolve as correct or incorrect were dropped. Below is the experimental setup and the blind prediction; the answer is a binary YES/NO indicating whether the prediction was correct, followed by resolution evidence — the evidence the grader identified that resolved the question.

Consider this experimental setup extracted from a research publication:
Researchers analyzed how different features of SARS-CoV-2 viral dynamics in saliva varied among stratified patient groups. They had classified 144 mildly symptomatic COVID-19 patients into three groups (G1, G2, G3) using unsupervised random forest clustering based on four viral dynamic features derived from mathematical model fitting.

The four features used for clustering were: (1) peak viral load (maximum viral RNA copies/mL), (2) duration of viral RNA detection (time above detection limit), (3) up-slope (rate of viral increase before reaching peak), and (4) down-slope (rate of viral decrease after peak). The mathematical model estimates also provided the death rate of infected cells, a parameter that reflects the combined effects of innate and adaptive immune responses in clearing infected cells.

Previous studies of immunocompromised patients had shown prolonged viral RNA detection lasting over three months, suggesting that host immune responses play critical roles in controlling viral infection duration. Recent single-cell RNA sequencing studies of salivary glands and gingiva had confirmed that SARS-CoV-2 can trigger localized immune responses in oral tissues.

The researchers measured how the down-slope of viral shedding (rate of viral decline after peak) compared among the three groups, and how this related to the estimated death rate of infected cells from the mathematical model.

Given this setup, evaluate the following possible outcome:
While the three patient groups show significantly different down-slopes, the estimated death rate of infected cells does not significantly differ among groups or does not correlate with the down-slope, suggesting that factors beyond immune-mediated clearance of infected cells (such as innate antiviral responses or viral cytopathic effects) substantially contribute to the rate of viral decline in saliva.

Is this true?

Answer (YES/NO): NO